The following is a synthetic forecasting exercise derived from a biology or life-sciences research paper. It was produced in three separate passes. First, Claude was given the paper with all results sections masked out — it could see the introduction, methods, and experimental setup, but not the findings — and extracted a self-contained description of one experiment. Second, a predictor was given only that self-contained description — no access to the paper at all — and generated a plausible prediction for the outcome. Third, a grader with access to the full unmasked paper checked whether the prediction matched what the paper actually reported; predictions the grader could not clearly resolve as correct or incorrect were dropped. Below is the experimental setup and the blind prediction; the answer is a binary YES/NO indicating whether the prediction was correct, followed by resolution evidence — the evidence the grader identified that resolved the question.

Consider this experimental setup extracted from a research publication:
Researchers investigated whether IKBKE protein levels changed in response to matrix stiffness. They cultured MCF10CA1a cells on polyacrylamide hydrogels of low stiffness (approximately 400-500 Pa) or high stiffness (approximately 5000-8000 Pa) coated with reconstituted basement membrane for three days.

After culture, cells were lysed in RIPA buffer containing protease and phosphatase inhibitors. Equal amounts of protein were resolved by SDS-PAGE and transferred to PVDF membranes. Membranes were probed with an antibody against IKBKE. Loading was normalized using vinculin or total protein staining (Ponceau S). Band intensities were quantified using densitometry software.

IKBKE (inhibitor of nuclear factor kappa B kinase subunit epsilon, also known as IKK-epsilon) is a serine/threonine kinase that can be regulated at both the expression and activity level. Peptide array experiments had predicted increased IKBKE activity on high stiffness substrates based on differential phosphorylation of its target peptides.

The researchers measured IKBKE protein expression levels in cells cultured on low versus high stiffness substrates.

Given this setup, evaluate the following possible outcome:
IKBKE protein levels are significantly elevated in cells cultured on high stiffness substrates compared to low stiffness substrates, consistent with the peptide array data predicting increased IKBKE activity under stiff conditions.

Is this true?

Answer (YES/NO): YES